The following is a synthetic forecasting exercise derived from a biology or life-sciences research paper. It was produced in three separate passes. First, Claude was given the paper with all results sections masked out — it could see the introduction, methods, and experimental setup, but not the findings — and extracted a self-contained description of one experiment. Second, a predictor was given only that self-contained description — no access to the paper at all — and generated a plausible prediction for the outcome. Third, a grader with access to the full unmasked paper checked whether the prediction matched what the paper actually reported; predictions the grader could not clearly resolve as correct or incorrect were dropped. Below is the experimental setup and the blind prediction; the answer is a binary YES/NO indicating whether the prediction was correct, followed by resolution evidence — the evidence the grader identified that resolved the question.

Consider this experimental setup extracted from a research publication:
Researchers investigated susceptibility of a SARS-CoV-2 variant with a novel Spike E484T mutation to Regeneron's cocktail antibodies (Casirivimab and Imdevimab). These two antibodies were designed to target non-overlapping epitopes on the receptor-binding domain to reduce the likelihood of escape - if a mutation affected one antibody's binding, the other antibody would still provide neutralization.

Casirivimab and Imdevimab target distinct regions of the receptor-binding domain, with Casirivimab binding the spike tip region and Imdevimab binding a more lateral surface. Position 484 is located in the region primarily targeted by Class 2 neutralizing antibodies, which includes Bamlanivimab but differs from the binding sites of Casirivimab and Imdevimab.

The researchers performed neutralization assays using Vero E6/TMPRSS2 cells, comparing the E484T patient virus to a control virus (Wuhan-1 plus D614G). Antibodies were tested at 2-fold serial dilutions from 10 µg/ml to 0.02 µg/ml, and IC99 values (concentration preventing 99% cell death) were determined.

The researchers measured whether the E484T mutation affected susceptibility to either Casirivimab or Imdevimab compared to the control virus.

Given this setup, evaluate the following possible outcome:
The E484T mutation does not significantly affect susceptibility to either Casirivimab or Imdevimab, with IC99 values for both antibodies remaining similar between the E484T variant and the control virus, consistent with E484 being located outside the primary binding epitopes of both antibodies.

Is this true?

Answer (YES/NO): YES